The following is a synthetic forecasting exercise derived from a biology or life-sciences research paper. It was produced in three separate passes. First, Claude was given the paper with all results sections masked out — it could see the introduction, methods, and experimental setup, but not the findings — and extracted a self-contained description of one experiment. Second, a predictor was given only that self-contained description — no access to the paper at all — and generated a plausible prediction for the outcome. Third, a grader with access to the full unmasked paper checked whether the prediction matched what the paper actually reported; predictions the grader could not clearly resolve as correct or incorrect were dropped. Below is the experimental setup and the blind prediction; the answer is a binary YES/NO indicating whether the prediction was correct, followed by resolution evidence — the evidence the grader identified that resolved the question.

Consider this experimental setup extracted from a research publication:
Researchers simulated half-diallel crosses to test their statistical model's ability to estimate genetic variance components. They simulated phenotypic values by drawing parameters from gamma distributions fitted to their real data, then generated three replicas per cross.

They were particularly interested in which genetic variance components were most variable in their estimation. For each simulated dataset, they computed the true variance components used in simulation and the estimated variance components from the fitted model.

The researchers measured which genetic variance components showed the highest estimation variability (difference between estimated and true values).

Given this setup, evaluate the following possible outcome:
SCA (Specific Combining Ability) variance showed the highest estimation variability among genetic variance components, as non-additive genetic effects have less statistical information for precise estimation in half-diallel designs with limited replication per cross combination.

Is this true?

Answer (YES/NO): NO